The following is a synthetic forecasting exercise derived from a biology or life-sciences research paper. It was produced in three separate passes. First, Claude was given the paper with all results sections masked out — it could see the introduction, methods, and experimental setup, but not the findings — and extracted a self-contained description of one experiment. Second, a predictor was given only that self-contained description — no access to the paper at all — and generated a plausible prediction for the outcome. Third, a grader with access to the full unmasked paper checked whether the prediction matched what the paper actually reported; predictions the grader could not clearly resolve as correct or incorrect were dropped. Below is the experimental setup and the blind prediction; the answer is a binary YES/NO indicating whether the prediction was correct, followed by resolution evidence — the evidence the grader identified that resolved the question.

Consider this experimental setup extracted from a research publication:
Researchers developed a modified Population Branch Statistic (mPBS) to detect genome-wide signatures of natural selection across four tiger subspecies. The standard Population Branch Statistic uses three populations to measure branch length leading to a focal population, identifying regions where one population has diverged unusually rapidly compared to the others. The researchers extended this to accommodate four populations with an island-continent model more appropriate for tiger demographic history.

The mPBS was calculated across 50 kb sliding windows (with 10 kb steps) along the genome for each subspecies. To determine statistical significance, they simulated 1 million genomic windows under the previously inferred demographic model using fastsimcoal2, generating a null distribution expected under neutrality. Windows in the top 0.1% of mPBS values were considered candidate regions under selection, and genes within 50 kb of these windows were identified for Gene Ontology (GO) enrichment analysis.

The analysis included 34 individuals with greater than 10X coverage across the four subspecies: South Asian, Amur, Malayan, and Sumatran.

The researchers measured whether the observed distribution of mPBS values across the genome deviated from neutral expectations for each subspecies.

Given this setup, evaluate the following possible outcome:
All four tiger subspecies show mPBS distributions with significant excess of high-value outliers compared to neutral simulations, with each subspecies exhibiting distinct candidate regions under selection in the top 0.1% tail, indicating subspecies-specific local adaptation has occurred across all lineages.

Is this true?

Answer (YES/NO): NO